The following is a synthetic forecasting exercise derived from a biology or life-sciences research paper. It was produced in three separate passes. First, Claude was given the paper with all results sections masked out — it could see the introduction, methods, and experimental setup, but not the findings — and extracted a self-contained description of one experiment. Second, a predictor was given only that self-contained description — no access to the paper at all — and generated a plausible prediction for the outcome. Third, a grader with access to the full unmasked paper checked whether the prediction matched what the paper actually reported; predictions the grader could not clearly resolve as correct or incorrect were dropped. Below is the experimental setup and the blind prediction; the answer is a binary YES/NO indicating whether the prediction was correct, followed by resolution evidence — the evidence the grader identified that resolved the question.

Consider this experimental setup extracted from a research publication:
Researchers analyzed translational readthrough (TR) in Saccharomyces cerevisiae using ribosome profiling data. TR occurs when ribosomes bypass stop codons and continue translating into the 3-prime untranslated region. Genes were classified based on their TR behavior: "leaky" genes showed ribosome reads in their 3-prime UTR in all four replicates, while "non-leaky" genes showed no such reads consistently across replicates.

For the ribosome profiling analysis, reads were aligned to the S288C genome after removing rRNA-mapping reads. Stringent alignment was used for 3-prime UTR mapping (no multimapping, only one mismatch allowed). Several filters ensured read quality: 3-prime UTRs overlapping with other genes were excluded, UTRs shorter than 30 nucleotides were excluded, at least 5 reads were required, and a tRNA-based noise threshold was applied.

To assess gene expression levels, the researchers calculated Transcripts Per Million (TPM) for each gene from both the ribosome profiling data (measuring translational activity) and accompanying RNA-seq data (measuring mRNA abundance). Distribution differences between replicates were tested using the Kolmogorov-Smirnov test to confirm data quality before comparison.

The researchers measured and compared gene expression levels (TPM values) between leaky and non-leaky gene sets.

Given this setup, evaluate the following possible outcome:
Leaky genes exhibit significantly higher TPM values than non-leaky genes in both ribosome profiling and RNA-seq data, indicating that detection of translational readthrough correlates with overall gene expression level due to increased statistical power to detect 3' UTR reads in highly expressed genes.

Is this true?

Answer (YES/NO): YES